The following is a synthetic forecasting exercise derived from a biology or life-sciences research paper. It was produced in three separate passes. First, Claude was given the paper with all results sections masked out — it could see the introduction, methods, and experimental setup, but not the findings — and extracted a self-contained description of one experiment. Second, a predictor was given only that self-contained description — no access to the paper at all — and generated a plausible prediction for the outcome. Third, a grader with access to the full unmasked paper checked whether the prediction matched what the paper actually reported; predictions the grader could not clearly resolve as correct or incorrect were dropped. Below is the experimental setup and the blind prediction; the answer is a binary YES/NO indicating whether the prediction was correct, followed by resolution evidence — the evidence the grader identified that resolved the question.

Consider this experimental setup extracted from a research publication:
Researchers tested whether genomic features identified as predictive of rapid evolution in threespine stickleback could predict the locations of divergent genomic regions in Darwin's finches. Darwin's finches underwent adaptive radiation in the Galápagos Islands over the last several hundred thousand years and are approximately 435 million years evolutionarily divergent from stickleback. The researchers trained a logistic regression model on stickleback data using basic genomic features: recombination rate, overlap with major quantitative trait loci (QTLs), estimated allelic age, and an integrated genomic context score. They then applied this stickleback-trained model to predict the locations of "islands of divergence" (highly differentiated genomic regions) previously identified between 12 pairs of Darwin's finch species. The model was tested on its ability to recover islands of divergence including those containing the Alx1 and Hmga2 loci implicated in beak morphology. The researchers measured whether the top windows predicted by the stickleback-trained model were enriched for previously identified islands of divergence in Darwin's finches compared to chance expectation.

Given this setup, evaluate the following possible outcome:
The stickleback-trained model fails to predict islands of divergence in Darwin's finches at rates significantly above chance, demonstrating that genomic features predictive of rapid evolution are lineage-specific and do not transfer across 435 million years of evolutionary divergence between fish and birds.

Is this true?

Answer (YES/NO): NO